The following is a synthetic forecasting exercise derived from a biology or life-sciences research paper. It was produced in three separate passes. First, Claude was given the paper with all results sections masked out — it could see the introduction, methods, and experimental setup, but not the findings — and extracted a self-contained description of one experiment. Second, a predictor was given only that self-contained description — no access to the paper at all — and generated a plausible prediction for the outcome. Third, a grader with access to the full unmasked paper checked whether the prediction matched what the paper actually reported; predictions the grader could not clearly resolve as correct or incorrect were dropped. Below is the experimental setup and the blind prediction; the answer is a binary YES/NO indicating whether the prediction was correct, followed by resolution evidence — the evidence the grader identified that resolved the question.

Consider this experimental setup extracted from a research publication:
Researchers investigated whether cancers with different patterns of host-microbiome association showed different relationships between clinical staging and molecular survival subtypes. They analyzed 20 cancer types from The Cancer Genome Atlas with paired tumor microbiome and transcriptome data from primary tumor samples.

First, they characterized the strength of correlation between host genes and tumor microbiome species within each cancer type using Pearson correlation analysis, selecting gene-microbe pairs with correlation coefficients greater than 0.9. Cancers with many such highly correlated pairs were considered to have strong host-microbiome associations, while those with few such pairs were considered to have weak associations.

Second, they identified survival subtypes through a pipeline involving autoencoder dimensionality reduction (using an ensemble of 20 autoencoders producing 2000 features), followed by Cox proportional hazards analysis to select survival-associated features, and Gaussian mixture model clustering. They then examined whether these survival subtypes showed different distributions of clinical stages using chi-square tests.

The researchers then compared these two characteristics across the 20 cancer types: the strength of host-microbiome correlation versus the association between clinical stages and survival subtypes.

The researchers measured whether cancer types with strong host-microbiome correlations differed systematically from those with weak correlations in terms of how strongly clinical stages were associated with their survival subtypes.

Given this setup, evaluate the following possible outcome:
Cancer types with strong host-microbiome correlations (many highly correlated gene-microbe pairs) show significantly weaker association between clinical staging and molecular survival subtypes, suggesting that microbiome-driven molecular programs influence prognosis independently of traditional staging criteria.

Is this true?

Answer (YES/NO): NO